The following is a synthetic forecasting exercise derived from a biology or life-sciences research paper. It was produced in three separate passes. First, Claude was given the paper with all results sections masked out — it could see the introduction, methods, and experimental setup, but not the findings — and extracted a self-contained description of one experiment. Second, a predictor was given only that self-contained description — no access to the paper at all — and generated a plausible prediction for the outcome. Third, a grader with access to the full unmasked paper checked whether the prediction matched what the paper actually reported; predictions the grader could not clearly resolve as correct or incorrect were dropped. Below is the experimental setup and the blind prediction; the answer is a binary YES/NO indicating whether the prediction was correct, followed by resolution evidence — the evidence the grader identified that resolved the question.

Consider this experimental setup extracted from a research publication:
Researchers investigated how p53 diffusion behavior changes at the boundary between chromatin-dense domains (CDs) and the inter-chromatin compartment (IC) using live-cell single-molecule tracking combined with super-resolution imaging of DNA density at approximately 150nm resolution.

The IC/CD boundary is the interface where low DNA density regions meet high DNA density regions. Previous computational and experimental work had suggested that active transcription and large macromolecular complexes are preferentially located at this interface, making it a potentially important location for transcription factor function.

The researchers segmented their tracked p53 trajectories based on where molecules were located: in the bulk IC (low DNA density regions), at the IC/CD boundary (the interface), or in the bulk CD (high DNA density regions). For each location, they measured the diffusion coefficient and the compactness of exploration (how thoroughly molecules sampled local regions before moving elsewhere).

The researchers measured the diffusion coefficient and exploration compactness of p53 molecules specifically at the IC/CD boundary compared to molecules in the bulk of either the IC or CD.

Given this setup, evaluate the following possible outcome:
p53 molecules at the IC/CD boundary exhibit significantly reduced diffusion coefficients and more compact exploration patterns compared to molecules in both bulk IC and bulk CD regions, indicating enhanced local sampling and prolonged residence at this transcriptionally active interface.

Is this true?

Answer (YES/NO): NO